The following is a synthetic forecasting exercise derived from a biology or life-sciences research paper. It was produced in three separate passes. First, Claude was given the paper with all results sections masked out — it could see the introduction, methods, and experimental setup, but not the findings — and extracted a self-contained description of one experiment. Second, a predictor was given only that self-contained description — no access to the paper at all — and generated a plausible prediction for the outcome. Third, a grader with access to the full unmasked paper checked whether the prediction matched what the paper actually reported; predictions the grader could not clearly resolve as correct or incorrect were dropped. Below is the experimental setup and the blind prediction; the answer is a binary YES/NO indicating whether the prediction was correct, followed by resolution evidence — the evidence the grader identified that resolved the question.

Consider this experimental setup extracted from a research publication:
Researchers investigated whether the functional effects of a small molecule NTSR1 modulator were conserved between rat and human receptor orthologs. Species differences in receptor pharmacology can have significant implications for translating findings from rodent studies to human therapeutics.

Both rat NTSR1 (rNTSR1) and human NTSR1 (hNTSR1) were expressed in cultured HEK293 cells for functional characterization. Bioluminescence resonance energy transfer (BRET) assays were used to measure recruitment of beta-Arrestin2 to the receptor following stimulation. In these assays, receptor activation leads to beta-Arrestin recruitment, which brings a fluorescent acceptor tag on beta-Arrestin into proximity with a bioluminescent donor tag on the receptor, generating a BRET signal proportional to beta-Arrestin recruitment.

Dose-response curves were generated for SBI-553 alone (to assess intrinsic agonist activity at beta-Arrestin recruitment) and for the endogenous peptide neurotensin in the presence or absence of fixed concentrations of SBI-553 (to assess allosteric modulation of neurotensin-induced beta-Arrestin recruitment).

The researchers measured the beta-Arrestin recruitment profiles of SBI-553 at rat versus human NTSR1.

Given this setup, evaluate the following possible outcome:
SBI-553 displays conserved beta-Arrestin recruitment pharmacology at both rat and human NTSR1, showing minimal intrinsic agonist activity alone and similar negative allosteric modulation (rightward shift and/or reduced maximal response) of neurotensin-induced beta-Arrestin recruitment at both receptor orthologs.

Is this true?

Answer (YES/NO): NO